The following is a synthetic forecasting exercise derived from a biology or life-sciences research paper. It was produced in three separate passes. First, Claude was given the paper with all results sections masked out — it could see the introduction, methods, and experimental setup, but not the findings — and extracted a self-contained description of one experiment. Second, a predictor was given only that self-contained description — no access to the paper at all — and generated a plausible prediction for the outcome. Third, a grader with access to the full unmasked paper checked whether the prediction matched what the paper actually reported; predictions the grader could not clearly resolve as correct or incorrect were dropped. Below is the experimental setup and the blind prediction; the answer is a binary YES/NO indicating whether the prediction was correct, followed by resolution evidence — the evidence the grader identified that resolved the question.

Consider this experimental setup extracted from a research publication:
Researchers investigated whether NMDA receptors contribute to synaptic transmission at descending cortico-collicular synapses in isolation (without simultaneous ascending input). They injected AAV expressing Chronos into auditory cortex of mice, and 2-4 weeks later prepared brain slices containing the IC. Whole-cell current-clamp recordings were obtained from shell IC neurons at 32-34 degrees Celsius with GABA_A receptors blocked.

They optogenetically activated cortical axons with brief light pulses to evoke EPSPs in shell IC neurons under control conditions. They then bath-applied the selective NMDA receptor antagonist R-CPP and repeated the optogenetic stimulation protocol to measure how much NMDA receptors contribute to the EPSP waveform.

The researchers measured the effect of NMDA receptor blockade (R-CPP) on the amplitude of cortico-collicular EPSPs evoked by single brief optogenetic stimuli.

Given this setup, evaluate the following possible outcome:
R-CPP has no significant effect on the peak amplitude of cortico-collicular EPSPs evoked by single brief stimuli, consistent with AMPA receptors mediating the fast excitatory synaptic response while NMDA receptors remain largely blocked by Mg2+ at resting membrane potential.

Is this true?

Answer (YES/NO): YES